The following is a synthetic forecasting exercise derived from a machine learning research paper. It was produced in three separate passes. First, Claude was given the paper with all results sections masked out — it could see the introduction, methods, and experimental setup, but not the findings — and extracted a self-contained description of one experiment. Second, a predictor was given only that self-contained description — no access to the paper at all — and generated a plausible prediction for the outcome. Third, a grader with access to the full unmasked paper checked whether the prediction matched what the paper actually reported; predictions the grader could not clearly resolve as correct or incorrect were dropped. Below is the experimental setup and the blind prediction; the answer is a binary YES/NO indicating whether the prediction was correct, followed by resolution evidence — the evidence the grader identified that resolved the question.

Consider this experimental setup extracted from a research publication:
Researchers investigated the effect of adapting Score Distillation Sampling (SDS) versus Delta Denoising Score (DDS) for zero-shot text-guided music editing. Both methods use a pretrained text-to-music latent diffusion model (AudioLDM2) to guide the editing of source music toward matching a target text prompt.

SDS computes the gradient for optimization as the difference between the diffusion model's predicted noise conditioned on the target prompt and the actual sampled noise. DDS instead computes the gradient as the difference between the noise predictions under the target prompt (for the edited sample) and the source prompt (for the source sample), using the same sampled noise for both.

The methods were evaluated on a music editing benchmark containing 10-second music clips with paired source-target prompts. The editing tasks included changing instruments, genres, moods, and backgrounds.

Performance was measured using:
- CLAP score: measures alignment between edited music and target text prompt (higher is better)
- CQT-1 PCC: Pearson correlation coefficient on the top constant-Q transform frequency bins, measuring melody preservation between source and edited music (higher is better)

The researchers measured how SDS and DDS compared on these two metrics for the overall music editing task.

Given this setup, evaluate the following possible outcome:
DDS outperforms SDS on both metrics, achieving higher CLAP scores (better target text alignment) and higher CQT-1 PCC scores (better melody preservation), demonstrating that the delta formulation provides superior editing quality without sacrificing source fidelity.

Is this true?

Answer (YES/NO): NO